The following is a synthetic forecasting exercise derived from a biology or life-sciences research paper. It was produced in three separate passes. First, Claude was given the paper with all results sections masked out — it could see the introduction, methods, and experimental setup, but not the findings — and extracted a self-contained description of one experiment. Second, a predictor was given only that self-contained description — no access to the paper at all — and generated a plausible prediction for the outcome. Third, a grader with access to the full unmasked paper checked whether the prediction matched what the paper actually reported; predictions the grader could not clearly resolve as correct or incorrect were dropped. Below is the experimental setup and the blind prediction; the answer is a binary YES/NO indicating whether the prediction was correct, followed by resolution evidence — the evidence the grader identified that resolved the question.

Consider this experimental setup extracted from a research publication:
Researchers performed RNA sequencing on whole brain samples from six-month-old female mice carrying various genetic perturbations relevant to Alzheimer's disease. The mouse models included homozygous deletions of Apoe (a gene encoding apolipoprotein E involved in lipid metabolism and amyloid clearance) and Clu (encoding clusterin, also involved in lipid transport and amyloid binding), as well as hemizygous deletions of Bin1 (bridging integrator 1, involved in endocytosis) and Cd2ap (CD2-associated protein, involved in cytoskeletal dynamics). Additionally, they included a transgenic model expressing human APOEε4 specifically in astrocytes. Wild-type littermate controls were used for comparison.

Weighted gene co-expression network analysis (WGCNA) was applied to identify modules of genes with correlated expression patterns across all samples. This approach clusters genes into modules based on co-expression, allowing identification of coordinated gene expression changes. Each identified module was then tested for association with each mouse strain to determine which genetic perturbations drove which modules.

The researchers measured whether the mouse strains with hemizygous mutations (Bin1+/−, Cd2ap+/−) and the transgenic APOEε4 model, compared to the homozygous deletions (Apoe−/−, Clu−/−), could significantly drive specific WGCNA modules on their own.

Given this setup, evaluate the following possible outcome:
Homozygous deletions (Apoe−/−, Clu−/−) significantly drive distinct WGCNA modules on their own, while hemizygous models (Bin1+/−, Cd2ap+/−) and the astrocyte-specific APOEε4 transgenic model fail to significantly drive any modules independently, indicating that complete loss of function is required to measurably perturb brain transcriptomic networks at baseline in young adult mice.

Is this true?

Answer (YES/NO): YES